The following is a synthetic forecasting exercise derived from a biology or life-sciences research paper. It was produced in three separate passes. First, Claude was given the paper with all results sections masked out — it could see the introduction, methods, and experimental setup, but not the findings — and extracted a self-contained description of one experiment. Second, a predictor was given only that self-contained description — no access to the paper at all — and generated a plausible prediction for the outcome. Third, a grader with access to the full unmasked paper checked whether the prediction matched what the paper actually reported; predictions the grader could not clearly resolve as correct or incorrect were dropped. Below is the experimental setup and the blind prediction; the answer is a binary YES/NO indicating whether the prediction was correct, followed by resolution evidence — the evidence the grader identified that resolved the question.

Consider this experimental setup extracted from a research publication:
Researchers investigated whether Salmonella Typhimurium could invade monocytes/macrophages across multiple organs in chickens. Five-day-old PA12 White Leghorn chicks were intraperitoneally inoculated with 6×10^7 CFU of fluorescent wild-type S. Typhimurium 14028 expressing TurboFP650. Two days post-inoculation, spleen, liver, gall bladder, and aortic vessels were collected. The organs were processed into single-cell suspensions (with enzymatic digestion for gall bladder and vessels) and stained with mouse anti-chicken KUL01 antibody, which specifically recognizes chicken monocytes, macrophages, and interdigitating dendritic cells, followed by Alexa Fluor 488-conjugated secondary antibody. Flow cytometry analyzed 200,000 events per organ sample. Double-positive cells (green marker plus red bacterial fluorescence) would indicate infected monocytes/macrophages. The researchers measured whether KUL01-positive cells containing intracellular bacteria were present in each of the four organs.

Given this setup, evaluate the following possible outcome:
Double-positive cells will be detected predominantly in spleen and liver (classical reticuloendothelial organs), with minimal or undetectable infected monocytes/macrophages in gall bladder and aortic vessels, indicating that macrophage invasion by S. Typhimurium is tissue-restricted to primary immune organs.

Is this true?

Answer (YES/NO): NO